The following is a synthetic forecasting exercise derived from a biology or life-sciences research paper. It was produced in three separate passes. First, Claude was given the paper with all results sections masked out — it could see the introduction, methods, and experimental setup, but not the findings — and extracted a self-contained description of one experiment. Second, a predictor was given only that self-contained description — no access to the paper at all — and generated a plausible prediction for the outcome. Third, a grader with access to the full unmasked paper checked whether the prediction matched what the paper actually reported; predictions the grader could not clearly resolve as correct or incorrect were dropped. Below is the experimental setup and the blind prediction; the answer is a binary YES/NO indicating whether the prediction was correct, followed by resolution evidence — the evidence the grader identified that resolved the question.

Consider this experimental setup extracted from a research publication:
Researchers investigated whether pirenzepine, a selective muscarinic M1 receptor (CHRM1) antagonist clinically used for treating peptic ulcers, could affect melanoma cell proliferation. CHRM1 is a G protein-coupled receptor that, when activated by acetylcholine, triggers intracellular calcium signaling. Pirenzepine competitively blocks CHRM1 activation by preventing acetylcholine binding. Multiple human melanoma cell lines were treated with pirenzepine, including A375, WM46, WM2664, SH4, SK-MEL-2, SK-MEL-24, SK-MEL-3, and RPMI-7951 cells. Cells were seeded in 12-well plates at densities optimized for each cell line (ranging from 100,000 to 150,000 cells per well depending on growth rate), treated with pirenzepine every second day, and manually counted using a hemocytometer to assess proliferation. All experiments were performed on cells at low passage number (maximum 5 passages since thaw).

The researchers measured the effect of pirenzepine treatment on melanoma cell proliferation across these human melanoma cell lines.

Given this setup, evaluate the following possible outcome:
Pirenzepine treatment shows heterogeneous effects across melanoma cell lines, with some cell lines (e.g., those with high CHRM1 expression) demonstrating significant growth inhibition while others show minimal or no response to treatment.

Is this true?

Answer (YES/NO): YES